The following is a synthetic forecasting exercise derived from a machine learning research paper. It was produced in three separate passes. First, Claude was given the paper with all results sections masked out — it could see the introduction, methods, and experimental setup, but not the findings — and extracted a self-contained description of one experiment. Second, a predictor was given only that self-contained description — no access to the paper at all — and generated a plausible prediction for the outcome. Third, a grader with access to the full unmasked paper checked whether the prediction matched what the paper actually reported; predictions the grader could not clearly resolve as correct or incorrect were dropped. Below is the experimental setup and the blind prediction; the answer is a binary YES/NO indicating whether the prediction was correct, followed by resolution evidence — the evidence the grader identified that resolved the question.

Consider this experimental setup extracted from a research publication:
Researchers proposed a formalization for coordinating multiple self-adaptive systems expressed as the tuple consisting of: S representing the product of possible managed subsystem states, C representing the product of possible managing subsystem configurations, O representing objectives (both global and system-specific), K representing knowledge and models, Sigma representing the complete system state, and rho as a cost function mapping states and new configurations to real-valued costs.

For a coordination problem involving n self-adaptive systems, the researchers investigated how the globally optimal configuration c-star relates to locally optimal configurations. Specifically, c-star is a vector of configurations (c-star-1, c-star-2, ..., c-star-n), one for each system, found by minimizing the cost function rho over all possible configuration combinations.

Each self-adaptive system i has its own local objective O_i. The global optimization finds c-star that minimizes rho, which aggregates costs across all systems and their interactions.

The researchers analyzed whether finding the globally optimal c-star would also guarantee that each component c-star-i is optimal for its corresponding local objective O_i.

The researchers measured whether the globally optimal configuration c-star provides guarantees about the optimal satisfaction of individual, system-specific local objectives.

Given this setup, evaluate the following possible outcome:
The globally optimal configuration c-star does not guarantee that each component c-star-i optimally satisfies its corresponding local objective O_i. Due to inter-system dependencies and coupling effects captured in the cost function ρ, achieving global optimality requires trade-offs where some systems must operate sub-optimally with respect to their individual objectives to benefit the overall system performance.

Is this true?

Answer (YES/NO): YES